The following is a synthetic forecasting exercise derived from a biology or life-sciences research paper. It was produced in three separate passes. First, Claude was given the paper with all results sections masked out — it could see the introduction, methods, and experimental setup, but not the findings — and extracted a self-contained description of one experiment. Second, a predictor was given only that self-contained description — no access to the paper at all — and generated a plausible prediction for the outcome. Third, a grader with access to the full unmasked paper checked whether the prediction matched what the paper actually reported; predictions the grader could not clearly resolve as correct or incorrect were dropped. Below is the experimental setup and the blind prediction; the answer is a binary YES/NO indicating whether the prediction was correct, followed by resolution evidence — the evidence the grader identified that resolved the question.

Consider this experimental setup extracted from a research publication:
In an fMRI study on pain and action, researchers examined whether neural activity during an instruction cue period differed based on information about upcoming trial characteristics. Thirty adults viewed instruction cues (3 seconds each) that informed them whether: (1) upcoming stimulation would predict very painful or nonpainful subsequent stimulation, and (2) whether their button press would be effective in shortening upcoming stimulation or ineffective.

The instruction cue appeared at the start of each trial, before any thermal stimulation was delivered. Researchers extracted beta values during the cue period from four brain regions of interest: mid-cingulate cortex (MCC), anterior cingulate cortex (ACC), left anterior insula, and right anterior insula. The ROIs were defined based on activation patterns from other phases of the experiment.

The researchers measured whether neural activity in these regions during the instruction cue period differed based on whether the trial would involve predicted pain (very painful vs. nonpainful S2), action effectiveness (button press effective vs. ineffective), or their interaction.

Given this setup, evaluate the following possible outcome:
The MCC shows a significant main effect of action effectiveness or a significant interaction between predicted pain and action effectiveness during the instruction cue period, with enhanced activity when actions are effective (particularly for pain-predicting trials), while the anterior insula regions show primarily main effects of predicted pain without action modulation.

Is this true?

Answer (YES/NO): NO